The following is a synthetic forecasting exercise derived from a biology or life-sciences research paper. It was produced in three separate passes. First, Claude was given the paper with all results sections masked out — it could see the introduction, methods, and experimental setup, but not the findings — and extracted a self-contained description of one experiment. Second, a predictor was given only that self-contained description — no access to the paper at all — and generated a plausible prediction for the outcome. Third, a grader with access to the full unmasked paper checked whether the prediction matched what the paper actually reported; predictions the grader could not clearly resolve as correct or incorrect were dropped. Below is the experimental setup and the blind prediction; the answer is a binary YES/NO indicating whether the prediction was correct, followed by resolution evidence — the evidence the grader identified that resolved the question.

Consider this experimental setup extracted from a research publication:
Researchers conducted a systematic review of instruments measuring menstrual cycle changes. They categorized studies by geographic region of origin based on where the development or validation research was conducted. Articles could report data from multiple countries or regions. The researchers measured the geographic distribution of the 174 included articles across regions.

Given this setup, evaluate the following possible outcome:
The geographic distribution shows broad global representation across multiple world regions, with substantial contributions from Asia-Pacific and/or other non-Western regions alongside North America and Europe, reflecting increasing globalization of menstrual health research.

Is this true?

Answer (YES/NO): NO